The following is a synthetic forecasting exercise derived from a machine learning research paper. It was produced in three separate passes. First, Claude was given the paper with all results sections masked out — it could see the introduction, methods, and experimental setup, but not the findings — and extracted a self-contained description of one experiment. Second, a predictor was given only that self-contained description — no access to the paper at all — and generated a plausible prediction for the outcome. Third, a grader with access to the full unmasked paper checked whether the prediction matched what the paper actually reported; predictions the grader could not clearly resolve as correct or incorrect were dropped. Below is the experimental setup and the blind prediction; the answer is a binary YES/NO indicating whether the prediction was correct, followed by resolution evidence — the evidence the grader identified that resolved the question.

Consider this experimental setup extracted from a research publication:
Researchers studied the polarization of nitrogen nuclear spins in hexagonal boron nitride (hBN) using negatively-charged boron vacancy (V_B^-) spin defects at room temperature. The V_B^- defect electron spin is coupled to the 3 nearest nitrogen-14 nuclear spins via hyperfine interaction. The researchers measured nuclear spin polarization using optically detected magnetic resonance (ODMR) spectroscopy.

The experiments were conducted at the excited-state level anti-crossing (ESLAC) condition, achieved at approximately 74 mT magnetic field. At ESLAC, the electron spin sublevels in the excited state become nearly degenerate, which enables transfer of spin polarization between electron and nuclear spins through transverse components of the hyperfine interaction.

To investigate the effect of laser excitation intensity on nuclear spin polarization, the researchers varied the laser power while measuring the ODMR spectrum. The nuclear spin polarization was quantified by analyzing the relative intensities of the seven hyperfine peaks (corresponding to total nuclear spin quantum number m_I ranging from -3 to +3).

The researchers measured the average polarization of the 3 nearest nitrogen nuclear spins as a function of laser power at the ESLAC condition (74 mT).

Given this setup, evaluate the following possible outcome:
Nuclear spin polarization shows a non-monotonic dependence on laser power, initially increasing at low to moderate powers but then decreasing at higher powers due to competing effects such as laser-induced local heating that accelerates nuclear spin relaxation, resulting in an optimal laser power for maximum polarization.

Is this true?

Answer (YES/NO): NO